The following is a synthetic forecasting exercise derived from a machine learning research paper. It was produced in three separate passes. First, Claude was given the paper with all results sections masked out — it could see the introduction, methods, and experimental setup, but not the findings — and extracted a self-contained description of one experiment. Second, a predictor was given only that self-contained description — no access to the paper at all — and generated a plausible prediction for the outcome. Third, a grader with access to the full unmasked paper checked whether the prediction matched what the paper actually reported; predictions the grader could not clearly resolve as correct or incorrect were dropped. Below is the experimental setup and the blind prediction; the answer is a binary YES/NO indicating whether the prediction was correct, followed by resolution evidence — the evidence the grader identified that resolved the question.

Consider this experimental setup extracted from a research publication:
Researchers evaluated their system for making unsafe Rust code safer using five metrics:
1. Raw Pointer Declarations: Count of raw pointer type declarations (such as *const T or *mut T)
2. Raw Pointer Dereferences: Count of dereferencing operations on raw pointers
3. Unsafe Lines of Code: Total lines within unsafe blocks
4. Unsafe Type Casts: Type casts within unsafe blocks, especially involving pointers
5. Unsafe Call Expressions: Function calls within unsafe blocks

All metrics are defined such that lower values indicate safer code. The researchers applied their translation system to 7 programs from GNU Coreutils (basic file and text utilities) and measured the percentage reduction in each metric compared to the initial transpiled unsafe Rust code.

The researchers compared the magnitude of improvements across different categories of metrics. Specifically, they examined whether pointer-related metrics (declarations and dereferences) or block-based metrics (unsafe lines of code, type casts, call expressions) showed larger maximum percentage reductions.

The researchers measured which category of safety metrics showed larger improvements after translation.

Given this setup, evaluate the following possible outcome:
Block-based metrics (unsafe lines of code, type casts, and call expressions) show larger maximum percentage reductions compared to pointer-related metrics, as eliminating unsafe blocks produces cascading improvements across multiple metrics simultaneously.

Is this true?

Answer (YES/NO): NO